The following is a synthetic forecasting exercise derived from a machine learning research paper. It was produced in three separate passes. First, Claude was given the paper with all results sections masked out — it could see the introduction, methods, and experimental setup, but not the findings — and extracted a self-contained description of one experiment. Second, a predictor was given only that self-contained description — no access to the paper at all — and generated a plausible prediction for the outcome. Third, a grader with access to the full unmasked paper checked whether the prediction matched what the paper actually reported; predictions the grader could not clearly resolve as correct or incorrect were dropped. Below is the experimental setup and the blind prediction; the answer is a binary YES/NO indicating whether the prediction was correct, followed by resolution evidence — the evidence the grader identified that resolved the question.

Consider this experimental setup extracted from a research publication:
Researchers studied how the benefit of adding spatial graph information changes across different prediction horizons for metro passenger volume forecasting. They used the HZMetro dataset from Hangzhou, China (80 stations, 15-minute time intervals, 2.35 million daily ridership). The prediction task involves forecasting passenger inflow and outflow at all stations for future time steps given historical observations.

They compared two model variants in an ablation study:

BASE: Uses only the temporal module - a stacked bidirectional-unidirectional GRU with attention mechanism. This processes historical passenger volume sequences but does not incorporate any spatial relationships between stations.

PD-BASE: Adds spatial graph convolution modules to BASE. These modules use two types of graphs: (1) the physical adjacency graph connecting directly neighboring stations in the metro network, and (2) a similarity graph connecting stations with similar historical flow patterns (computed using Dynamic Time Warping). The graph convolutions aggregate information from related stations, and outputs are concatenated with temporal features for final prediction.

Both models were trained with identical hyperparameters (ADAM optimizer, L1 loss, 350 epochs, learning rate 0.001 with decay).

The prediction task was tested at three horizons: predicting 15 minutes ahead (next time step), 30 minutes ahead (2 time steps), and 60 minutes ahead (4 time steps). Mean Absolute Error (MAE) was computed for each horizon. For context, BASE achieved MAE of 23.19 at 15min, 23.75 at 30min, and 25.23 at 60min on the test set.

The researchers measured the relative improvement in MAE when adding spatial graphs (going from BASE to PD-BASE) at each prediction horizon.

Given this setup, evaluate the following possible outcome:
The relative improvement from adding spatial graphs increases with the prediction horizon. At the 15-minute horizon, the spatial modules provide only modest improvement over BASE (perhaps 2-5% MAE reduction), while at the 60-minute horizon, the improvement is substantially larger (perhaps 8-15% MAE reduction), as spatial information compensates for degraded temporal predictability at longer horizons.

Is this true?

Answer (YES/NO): NO